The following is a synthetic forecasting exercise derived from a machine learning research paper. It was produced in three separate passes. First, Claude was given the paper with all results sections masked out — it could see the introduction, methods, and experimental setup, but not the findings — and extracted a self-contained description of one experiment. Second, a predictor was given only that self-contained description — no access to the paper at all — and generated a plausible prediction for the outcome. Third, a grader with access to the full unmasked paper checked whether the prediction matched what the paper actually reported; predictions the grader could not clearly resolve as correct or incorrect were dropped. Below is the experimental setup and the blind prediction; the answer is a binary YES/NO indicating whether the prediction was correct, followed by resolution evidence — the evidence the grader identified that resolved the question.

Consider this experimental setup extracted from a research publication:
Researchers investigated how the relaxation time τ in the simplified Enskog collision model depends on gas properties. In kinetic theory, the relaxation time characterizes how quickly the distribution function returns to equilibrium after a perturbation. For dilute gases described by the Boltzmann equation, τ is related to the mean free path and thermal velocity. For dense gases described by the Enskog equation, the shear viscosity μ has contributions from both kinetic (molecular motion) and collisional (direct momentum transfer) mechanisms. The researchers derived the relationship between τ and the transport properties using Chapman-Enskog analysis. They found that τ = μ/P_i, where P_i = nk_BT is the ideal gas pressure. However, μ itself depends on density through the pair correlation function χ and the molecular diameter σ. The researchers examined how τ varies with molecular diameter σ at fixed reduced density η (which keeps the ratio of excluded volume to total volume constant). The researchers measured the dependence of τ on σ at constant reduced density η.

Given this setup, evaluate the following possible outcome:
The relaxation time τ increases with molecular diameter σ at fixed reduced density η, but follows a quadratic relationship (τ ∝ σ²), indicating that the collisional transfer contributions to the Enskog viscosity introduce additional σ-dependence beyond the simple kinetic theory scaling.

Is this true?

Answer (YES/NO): NO